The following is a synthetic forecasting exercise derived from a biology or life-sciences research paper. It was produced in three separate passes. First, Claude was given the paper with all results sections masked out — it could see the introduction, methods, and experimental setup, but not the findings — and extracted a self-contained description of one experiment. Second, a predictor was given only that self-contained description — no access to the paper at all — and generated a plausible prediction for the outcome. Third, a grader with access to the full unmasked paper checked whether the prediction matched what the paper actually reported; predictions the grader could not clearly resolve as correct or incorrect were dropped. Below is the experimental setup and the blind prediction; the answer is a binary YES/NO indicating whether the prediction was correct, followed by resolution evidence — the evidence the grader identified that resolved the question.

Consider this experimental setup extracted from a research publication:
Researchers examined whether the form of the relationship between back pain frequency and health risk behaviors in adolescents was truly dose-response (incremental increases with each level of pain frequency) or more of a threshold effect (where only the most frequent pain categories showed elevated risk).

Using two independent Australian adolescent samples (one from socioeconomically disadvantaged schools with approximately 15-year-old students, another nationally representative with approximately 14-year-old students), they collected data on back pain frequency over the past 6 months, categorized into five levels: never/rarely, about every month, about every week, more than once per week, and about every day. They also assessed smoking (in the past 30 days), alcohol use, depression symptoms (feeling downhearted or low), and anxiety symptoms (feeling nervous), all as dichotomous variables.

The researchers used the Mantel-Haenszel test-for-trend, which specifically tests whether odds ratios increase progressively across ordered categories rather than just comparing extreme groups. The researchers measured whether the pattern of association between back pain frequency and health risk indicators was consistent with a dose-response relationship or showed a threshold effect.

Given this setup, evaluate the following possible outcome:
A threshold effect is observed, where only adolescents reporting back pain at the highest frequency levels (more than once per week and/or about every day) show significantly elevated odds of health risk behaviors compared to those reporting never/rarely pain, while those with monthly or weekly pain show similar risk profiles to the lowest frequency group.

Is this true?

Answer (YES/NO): NO